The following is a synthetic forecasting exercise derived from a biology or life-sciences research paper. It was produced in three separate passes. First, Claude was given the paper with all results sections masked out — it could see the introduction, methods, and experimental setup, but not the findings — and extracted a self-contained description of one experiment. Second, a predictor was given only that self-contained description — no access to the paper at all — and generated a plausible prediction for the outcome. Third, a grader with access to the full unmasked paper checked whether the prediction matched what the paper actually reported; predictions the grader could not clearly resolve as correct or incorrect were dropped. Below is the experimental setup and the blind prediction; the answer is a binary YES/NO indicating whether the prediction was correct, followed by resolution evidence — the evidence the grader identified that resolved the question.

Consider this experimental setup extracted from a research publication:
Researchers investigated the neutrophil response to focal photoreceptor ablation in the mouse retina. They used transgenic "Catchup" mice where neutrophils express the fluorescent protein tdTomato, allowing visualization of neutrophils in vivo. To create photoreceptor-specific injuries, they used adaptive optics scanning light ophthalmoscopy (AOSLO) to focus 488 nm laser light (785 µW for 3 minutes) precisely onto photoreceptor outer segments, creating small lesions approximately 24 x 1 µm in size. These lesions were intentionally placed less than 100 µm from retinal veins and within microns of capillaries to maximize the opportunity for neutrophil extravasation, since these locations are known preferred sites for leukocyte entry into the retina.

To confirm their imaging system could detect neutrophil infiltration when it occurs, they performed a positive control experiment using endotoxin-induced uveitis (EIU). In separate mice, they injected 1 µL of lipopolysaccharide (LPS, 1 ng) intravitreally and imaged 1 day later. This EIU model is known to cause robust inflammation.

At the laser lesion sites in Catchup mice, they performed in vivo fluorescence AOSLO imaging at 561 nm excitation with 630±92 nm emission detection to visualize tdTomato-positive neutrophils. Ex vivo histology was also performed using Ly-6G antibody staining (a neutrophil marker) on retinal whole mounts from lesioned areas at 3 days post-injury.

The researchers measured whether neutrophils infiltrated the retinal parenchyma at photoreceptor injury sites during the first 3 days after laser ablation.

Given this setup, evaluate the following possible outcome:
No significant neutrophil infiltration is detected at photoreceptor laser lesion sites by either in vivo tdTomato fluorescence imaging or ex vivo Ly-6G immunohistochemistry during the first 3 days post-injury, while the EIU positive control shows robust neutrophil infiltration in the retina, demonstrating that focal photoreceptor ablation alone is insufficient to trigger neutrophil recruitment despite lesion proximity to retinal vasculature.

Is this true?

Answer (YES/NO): YES